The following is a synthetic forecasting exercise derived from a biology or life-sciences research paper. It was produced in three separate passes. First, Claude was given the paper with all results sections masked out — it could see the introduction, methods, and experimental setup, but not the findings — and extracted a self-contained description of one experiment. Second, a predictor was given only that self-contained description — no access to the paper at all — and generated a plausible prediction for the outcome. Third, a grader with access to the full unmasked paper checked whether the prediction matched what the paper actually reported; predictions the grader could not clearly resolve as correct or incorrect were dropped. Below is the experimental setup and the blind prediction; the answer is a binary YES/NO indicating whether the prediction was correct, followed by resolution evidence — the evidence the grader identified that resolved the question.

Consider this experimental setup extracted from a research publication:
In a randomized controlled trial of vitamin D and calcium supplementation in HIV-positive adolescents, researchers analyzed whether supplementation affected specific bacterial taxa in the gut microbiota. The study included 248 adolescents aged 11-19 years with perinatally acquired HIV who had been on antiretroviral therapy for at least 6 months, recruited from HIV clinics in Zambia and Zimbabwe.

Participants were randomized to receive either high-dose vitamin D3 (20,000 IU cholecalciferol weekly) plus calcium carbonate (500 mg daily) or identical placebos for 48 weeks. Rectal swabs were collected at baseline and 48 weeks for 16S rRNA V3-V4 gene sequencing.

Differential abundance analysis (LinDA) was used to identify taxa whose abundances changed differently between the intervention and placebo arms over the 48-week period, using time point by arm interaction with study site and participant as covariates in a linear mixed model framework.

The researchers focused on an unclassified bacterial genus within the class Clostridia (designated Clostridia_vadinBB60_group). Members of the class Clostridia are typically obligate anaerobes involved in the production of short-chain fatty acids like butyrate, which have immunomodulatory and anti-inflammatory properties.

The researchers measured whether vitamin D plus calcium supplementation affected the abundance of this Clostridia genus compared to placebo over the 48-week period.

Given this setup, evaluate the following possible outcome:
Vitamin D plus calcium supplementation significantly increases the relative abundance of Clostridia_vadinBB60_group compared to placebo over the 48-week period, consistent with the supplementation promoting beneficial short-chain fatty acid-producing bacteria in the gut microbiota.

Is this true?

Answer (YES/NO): NO